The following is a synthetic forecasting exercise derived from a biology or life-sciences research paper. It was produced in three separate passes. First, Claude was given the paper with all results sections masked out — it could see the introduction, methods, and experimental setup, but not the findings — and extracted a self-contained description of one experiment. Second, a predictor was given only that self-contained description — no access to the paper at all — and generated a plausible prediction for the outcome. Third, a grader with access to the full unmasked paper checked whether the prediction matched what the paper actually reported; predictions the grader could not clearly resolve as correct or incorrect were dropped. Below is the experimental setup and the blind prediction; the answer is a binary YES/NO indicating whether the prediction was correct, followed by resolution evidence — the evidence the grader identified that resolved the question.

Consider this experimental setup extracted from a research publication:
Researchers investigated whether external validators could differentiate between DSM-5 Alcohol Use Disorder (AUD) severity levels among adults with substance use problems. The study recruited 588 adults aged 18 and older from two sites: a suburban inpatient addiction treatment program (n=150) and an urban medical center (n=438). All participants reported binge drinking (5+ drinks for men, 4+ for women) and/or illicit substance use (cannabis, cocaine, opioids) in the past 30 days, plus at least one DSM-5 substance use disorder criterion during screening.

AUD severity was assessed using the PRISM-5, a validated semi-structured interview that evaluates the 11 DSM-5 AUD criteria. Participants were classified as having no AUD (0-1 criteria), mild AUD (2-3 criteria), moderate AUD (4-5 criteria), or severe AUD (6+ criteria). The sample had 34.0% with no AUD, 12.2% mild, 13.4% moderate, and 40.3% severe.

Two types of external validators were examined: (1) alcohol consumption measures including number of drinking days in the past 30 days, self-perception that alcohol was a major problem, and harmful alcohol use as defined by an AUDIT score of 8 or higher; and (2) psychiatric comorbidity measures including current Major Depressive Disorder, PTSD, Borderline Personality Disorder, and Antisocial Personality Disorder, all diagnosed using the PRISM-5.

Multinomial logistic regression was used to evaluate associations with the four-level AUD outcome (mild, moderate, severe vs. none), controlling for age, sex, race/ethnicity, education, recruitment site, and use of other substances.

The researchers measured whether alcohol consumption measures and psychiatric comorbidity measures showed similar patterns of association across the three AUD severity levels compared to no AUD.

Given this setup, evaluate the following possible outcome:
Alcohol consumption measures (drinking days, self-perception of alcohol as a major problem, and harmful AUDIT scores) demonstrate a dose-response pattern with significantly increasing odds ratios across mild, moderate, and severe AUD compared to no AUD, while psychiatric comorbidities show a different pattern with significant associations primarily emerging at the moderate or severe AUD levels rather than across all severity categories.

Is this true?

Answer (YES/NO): NO